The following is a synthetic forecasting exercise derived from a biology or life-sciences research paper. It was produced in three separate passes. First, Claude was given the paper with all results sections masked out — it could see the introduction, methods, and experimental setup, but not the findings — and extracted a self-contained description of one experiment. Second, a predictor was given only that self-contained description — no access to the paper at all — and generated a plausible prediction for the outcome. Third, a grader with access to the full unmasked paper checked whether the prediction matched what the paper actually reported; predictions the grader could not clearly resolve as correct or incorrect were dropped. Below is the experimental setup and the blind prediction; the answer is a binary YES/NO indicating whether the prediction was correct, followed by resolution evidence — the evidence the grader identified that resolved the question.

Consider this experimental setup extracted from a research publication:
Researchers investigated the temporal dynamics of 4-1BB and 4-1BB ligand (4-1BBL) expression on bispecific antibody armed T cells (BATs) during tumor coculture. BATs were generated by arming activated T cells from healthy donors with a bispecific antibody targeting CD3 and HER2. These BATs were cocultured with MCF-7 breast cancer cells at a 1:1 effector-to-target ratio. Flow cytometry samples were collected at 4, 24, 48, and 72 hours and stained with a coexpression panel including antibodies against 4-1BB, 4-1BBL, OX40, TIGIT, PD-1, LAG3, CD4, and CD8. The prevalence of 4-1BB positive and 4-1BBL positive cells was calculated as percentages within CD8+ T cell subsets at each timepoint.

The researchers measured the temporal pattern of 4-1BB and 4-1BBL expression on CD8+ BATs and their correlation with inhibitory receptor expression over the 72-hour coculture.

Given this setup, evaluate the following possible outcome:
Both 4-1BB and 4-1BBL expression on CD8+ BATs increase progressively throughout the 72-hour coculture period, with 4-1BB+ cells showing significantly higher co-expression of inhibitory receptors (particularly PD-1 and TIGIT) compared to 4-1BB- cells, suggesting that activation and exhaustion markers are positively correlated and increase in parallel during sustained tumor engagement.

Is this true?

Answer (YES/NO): NO